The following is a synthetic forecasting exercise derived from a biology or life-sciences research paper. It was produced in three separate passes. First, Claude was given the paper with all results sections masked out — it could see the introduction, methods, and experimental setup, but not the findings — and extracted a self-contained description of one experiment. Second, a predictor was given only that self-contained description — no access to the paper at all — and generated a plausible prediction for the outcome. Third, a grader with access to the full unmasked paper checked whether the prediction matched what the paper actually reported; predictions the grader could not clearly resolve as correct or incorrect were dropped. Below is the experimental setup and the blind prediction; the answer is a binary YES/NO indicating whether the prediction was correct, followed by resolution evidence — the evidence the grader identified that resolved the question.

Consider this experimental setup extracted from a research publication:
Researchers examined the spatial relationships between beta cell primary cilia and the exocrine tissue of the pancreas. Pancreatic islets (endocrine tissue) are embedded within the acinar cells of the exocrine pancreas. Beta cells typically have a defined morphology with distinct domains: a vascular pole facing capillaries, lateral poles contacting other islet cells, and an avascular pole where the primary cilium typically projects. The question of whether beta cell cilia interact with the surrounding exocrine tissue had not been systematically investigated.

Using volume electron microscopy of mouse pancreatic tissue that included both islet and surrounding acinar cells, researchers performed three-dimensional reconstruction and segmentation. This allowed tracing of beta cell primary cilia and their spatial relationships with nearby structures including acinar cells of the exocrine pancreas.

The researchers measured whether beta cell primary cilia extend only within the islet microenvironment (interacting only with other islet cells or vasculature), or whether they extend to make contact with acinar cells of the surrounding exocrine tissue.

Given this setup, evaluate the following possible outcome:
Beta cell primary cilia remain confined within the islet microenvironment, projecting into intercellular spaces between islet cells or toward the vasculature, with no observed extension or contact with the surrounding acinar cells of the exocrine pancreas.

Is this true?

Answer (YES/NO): NO